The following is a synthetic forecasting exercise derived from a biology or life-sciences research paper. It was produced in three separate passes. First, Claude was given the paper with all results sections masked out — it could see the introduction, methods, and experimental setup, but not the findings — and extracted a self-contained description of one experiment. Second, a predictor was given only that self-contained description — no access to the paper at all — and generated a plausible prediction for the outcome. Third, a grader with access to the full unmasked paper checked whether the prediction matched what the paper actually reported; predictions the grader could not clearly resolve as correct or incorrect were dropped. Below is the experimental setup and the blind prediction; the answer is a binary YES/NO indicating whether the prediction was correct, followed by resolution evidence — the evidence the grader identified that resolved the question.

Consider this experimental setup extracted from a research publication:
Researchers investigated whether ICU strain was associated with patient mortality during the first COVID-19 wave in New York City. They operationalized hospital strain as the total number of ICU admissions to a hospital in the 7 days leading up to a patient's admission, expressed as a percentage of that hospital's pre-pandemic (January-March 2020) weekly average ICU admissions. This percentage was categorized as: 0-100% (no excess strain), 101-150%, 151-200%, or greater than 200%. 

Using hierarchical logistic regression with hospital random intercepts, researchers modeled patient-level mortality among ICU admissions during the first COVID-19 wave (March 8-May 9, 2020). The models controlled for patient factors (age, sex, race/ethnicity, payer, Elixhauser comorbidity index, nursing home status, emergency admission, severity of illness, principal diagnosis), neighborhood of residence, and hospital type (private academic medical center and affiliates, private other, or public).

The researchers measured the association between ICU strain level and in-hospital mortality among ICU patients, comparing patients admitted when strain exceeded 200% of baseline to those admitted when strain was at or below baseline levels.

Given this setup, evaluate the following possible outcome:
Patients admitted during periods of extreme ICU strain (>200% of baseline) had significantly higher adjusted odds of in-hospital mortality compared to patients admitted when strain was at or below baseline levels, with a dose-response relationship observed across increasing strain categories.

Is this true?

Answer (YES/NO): YES